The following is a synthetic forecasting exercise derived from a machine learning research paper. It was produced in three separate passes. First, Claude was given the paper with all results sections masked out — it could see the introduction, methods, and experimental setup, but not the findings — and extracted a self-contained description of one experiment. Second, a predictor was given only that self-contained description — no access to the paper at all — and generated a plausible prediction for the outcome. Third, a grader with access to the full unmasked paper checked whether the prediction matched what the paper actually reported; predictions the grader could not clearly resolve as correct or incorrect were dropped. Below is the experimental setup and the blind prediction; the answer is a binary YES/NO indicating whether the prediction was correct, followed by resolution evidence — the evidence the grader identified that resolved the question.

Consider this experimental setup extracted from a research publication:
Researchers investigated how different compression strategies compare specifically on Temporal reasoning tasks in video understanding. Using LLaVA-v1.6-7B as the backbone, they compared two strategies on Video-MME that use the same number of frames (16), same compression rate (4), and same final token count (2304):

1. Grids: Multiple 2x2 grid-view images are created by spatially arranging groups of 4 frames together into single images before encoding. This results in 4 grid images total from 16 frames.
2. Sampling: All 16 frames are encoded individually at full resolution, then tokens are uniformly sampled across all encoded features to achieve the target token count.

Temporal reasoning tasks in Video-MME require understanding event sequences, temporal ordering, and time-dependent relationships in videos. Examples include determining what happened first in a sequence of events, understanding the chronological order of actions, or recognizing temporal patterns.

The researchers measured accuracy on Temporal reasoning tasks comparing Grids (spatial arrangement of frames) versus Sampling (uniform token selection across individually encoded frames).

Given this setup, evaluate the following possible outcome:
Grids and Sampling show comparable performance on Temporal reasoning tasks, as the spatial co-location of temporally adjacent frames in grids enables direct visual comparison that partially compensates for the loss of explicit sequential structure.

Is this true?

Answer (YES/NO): NO